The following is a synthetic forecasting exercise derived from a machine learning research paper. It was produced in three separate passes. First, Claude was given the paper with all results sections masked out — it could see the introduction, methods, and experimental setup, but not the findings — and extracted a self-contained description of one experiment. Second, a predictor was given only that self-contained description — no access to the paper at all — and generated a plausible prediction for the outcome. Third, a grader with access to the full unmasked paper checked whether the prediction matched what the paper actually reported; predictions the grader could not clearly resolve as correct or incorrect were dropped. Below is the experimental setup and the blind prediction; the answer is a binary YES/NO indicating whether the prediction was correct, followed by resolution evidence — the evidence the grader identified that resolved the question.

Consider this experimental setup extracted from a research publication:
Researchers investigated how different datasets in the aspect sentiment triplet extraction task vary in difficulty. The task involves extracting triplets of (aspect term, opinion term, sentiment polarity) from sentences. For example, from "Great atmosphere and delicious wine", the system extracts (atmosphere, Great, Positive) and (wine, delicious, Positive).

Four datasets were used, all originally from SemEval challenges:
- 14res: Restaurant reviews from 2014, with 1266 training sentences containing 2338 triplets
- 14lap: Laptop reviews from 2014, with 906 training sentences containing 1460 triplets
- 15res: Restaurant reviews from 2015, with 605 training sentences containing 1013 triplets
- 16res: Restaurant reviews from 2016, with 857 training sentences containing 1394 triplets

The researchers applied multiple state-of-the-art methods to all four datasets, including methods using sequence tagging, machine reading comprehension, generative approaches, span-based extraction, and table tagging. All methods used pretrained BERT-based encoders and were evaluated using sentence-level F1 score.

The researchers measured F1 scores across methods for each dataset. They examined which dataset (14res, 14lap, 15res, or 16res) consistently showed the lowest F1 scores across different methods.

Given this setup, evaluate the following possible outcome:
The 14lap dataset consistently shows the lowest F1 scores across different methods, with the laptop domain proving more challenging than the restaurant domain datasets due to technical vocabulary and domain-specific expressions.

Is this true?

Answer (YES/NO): YES